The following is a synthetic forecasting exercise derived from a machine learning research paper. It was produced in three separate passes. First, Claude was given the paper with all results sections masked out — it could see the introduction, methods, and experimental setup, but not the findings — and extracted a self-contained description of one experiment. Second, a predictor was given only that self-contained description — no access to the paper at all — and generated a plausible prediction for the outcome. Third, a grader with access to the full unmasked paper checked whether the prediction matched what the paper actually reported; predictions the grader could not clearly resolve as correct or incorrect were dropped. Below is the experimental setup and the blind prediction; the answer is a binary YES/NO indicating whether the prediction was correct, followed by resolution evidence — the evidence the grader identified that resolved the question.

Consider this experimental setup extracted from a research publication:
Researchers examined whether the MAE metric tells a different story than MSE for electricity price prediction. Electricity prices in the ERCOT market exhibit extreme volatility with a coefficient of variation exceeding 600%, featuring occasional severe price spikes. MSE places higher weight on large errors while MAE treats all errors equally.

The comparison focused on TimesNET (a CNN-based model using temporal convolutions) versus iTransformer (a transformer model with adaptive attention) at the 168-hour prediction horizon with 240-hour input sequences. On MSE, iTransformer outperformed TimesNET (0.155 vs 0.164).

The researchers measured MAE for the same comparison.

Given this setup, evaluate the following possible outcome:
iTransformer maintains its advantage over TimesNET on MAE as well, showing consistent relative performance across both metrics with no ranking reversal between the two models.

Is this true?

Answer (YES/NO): NO